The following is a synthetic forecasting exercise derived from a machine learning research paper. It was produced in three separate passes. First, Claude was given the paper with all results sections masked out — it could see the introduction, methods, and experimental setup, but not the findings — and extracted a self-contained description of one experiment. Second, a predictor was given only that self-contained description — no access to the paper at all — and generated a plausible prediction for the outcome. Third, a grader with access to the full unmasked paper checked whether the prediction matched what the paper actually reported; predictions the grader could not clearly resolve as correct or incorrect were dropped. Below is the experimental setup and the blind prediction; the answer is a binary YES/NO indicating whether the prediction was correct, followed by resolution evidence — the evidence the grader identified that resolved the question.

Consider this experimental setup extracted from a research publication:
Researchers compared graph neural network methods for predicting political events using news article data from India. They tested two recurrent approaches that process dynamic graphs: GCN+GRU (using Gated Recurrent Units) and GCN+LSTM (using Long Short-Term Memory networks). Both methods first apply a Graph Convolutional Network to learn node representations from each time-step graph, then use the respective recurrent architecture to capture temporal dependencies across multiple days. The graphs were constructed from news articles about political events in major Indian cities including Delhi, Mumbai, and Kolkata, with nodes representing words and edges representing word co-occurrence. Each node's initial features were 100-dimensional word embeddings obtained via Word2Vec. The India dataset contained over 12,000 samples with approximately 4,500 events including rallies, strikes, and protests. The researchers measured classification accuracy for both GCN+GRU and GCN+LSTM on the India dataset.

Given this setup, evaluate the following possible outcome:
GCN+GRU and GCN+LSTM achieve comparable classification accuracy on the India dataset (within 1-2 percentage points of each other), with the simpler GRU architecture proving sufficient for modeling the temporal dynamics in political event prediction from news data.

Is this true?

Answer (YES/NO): YES